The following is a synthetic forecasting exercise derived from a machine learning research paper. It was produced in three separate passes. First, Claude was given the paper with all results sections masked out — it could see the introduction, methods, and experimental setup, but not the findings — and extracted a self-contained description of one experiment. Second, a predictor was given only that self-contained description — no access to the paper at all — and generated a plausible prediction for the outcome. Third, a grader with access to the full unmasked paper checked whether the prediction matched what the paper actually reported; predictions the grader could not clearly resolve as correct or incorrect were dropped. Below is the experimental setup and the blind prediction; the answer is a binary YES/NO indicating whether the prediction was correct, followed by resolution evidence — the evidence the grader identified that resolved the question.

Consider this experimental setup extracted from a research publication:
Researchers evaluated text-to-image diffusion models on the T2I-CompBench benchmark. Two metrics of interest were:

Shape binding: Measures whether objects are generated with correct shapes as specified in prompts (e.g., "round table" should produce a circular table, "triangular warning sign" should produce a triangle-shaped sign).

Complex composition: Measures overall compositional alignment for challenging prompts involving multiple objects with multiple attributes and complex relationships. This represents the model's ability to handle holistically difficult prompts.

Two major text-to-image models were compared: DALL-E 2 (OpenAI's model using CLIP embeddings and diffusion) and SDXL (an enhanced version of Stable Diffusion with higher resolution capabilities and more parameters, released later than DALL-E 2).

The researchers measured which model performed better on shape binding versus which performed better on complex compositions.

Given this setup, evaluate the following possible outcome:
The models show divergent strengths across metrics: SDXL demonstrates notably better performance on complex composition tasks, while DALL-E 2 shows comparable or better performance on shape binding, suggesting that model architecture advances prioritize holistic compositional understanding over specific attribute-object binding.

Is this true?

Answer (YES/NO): YES